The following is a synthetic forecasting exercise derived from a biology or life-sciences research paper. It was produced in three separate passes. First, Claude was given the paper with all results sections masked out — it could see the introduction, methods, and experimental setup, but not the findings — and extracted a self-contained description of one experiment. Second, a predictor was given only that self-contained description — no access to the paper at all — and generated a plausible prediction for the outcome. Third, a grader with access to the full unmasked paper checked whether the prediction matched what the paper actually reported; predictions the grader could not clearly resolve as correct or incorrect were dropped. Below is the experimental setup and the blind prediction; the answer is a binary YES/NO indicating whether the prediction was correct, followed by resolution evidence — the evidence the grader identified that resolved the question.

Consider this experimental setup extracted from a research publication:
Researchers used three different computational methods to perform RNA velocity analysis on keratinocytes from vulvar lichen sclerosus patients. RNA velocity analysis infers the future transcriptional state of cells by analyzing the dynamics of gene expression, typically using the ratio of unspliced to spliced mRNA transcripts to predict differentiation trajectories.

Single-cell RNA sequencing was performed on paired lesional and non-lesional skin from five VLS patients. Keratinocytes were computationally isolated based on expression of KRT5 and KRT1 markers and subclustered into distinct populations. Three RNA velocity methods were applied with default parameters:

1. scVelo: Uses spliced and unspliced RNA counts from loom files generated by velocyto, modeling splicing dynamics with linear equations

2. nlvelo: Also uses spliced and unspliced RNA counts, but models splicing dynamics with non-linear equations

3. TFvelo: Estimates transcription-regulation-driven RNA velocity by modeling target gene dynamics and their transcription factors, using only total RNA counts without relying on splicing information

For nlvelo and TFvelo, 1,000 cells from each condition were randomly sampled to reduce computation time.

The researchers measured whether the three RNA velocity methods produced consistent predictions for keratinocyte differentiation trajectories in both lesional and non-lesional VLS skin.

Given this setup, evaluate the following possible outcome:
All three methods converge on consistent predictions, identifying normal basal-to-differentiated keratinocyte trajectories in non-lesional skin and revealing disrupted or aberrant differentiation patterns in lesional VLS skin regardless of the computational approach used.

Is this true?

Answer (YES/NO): YES